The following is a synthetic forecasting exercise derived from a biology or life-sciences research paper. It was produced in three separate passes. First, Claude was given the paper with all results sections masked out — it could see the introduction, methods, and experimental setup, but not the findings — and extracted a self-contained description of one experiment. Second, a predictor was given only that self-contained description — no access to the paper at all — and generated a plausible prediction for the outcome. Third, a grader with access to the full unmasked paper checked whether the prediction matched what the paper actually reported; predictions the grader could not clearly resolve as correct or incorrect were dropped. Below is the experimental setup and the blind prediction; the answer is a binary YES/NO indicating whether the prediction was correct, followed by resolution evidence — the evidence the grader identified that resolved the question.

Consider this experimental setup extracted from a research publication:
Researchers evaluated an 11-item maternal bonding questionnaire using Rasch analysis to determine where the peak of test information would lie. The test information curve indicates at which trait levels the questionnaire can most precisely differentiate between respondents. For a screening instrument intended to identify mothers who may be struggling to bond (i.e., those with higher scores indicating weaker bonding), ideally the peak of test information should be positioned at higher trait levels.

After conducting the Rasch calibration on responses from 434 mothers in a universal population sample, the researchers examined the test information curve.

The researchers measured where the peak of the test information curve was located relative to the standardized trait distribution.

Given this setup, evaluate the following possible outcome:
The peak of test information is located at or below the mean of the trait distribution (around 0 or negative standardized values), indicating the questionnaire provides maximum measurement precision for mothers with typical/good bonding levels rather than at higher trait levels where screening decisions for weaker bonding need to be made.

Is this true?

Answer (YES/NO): YES